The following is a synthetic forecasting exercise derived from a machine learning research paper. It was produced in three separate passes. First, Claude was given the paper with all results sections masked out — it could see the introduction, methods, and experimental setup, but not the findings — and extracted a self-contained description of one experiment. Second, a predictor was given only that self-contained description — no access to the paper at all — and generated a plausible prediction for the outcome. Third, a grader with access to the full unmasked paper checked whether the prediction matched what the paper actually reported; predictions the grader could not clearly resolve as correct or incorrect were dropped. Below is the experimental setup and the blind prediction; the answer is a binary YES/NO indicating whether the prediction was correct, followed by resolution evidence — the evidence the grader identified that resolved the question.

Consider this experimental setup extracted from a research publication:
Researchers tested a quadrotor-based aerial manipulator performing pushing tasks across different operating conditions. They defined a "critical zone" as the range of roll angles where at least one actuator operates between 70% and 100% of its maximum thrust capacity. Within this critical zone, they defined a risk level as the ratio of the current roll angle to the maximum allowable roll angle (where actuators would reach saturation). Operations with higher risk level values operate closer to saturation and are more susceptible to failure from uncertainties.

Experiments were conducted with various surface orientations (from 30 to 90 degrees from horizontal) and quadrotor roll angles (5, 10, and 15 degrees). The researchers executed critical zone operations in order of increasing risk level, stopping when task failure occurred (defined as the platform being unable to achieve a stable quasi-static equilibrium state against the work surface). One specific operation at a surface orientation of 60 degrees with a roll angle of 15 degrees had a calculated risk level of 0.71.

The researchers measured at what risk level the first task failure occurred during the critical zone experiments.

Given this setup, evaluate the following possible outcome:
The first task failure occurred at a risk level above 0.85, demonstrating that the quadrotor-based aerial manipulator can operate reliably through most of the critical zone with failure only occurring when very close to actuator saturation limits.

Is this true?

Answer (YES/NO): NO